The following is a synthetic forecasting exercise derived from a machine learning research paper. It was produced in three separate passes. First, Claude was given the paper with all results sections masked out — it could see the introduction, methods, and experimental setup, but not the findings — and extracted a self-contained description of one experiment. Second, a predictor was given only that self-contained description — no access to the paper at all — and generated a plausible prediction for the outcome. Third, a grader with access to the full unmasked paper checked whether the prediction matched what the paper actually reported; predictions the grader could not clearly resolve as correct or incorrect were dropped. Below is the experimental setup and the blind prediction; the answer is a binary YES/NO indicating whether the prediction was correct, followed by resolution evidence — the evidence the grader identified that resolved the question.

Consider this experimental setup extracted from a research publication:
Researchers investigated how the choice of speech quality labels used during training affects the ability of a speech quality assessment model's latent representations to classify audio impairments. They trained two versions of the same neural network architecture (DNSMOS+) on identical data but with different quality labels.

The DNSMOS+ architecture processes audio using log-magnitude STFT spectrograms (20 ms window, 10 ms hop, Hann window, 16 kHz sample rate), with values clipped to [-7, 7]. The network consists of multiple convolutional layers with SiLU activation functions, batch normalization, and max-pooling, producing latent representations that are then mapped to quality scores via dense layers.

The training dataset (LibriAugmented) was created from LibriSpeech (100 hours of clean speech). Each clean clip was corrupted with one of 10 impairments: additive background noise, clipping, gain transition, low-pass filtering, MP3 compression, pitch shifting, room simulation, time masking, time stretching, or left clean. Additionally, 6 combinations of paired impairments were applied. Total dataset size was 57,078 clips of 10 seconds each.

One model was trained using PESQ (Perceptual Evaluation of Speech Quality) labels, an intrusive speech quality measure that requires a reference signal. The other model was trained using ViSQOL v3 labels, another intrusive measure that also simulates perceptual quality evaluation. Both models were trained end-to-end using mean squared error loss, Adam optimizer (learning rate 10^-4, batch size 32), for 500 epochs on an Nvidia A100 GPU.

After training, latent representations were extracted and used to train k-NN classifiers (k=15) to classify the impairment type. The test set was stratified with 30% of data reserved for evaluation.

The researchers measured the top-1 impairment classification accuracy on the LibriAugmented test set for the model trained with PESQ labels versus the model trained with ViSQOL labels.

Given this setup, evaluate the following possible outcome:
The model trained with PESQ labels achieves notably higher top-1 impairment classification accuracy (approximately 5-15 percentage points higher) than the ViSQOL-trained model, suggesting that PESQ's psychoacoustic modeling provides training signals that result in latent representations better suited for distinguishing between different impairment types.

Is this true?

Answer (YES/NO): NO